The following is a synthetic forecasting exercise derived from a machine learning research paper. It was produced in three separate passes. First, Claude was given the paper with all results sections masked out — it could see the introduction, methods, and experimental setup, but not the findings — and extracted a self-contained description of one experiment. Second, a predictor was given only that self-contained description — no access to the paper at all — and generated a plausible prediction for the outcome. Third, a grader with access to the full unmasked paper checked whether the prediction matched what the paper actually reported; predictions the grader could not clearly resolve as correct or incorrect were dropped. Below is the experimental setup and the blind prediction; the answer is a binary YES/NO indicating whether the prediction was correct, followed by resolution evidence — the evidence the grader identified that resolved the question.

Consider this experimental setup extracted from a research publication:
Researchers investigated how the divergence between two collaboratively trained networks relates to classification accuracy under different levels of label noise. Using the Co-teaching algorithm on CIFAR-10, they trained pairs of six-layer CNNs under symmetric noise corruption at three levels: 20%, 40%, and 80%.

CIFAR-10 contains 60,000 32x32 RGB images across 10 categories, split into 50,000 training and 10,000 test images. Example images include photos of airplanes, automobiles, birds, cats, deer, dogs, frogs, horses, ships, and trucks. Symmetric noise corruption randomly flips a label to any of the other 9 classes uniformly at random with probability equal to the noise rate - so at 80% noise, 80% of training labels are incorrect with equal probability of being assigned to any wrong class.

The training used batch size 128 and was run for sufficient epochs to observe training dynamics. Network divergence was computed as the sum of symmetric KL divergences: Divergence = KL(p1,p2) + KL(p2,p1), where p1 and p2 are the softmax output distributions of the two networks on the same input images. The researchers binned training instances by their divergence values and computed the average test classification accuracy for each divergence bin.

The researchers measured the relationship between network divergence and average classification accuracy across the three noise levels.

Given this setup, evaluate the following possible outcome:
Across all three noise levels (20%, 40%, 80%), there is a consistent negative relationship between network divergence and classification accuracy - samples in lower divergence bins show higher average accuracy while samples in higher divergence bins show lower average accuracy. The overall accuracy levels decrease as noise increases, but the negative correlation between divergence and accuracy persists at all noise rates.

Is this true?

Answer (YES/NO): NO